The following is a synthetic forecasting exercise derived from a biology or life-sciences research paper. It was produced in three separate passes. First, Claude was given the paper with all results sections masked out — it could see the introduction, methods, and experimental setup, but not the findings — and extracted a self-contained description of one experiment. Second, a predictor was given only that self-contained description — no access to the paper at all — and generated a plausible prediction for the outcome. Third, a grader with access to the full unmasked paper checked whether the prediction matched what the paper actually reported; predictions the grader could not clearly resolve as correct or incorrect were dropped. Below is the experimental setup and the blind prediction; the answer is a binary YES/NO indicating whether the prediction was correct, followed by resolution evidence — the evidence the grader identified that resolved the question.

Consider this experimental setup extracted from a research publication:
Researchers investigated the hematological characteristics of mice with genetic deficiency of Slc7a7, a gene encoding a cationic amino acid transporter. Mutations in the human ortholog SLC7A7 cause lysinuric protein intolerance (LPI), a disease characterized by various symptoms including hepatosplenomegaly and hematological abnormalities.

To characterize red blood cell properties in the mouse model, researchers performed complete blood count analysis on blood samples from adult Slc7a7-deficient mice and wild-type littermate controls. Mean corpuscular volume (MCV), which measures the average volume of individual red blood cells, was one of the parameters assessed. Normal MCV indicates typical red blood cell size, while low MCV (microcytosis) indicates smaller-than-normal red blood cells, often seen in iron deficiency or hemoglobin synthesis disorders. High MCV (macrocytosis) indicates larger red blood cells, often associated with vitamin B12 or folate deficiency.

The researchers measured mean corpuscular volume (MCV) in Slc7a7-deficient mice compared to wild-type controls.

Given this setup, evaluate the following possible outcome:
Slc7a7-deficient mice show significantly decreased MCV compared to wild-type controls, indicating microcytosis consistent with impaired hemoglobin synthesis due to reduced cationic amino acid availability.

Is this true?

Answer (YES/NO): YES